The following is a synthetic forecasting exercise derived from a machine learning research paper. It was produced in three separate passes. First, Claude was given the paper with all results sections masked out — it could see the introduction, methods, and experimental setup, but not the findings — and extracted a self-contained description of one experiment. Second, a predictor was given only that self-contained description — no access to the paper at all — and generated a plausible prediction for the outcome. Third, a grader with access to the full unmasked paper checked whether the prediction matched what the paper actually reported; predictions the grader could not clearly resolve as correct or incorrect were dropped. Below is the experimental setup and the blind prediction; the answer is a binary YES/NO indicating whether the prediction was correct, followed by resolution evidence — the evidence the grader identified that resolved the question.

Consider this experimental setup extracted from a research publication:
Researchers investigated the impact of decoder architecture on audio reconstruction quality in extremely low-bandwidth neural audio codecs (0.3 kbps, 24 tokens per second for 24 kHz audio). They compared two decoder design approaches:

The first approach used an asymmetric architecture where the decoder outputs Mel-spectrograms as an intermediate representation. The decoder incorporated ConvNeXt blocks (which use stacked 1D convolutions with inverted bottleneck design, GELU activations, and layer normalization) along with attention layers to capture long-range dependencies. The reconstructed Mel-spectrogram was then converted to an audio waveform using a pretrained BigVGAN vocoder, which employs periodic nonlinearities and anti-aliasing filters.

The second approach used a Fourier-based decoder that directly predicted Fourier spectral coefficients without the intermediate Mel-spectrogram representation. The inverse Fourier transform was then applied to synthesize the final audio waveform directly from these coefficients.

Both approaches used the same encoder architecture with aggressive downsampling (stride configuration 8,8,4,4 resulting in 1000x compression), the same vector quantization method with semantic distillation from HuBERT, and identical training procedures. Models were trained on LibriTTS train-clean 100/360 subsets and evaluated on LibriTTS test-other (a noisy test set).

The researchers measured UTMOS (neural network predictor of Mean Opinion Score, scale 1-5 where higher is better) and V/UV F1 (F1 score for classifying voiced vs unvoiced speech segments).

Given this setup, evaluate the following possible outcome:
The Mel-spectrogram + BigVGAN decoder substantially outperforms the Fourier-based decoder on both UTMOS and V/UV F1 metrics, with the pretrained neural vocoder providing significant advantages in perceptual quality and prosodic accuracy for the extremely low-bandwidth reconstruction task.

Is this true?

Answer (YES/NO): NO